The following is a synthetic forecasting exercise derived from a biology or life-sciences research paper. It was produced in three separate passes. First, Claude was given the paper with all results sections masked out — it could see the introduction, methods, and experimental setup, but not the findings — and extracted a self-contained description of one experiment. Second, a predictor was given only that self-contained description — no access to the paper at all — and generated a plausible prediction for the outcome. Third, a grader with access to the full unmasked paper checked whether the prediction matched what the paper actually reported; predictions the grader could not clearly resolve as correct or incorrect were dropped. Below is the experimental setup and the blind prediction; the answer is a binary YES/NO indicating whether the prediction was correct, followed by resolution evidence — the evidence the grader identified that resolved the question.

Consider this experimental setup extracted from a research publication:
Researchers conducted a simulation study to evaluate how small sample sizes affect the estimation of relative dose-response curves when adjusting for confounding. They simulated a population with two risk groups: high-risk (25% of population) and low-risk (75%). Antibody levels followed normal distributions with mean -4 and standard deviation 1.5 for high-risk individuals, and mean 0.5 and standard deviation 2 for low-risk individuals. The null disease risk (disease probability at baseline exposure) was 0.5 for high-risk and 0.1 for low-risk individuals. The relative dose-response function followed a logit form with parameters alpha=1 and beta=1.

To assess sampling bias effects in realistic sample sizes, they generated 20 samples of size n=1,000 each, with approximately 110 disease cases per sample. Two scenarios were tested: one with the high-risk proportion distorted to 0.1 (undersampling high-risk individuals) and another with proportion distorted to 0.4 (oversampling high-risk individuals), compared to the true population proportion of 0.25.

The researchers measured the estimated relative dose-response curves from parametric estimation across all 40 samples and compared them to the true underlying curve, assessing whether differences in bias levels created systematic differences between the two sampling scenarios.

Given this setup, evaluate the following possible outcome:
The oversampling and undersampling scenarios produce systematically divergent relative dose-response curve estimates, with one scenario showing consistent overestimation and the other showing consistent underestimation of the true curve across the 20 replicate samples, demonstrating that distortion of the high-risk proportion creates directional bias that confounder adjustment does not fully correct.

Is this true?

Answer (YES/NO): NO